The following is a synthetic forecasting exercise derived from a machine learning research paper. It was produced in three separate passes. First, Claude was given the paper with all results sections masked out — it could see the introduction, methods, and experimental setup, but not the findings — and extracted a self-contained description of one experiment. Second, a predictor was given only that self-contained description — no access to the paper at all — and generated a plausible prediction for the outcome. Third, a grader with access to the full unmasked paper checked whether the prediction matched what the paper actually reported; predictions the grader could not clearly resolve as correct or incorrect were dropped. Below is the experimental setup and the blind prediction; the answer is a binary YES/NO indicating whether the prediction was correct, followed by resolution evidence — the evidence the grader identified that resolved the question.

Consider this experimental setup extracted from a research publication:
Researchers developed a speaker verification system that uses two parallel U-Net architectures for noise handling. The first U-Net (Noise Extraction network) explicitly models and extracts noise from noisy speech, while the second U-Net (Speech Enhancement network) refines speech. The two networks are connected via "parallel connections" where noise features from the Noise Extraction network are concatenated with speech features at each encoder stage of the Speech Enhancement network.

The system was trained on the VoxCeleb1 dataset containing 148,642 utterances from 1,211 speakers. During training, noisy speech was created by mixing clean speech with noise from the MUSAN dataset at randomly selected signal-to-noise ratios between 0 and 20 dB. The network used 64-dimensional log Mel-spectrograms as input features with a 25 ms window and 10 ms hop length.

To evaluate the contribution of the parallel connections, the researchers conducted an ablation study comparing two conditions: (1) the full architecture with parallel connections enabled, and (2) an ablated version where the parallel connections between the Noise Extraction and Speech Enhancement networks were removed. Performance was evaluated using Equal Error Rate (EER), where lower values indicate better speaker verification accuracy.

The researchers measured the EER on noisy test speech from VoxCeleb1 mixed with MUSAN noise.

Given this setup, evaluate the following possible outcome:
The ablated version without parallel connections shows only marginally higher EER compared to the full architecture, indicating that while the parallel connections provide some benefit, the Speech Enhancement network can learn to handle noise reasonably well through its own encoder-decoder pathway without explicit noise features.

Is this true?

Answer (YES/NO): NO